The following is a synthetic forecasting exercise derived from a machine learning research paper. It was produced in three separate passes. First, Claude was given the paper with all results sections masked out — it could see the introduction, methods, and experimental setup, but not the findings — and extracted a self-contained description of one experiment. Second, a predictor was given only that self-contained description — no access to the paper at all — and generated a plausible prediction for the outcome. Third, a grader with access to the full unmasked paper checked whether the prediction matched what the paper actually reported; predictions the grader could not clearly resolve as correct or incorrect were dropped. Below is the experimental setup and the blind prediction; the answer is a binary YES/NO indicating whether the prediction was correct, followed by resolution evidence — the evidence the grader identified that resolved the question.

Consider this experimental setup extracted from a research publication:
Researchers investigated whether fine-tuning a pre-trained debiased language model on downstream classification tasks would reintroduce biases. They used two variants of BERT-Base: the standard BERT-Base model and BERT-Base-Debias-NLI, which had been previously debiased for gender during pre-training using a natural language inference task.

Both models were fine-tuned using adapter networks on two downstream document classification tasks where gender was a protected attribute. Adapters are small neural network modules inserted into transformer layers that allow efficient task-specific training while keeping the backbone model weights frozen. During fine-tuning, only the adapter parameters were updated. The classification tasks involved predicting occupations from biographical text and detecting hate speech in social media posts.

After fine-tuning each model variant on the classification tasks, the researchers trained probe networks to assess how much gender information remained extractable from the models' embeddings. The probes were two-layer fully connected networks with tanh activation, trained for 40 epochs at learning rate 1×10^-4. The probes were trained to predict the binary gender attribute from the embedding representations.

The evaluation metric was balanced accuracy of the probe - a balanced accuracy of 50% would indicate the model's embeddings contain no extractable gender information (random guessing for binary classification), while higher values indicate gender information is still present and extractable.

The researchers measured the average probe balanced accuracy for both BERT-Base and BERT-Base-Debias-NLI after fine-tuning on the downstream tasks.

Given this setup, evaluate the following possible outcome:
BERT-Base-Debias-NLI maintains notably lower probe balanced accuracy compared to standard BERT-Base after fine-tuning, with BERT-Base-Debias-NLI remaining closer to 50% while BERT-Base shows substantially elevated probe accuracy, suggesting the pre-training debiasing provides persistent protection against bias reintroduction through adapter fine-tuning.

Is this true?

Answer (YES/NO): NO